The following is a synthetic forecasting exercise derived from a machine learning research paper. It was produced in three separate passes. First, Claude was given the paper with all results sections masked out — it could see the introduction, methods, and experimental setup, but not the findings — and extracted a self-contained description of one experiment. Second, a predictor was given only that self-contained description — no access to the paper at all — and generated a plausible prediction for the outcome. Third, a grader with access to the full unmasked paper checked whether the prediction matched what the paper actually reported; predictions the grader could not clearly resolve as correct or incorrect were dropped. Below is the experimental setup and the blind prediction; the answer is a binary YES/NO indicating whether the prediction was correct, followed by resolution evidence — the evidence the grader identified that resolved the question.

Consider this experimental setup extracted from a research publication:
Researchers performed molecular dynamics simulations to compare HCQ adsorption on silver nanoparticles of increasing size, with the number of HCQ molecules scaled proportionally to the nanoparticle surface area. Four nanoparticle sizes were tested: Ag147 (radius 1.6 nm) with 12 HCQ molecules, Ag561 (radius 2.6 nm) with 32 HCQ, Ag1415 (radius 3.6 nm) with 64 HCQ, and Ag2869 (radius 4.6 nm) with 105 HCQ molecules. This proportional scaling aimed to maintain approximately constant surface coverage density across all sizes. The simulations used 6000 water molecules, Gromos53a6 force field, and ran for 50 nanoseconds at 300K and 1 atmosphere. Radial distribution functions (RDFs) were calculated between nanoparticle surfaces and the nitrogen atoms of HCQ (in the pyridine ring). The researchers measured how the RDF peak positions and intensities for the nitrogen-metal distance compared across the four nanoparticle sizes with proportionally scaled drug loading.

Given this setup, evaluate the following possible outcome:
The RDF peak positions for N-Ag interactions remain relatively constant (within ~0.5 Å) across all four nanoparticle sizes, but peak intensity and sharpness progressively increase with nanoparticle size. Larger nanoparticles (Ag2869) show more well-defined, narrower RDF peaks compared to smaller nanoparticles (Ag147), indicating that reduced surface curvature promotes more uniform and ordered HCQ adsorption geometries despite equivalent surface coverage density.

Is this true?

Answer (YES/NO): NO